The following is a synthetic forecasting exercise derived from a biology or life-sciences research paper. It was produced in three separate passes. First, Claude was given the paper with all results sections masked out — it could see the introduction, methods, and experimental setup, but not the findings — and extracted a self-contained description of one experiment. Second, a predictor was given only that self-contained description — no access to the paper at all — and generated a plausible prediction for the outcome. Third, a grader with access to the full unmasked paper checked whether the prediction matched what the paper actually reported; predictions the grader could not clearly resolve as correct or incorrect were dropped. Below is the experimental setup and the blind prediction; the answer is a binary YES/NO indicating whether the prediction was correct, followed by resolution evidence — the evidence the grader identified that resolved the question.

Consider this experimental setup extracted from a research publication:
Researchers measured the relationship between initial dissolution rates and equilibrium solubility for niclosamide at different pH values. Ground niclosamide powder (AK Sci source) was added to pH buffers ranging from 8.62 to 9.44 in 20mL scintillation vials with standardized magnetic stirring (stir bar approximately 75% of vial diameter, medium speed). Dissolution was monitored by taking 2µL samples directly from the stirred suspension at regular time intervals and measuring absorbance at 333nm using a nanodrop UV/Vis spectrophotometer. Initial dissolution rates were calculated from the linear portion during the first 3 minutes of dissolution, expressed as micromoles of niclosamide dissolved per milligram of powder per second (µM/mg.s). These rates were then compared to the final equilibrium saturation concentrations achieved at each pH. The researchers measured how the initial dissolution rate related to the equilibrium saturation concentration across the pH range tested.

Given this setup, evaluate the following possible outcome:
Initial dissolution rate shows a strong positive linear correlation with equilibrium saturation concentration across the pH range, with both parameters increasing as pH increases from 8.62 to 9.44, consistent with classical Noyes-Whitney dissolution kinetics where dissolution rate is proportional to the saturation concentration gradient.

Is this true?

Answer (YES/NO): YES